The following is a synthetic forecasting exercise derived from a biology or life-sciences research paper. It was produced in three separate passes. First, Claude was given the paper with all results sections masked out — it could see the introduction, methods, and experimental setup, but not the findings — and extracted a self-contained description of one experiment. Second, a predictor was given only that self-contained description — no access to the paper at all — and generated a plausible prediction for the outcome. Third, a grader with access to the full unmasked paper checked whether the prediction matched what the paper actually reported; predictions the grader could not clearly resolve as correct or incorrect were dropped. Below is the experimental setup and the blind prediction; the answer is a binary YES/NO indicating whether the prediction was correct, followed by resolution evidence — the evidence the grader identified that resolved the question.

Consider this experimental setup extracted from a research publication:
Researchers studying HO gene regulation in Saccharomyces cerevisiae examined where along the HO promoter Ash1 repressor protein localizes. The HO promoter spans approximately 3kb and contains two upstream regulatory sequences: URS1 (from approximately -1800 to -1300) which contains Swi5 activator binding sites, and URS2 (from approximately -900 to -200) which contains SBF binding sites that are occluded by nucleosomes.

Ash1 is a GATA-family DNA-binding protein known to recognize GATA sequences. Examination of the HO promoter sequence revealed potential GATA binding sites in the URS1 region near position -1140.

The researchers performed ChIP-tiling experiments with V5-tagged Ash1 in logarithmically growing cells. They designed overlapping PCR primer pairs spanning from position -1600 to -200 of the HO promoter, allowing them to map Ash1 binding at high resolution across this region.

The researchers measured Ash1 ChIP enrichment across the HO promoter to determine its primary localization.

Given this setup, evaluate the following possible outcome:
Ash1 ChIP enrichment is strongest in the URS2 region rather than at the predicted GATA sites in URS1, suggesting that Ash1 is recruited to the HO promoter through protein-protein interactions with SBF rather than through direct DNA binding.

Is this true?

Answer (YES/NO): NO